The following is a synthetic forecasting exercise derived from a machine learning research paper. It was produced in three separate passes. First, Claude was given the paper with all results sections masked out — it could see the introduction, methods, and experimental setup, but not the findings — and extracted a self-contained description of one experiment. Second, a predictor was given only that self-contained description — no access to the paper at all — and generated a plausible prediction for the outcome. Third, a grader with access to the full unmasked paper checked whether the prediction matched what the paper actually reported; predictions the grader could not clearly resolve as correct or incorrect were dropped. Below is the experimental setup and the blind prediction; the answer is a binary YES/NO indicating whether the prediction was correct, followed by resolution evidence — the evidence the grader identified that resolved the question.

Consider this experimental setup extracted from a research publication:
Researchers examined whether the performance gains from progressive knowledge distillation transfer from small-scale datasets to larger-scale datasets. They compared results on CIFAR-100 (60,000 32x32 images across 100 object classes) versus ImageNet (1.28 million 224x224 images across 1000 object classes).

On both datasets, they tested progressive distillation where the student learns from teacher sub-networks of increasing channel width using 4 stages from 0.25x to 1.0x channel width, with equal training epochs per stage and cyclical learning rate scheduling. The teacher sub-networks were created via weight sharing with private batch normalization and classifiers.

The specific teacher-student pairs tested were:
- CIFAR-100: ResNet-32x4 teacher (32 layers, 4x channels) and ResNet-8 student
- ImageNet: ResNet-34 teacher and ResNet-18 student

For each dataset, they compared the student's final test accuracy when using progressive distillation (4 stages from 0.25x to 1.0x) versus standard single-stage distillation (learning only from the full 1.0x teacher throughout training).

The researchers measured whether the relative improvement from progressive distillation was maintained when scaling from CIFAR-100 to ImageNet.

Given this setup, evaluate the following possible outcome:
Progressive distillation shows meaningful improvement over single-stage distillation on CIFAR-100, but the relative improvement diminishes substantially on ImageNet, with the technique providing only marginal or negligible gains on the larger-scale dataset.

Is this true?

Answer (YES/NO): NO